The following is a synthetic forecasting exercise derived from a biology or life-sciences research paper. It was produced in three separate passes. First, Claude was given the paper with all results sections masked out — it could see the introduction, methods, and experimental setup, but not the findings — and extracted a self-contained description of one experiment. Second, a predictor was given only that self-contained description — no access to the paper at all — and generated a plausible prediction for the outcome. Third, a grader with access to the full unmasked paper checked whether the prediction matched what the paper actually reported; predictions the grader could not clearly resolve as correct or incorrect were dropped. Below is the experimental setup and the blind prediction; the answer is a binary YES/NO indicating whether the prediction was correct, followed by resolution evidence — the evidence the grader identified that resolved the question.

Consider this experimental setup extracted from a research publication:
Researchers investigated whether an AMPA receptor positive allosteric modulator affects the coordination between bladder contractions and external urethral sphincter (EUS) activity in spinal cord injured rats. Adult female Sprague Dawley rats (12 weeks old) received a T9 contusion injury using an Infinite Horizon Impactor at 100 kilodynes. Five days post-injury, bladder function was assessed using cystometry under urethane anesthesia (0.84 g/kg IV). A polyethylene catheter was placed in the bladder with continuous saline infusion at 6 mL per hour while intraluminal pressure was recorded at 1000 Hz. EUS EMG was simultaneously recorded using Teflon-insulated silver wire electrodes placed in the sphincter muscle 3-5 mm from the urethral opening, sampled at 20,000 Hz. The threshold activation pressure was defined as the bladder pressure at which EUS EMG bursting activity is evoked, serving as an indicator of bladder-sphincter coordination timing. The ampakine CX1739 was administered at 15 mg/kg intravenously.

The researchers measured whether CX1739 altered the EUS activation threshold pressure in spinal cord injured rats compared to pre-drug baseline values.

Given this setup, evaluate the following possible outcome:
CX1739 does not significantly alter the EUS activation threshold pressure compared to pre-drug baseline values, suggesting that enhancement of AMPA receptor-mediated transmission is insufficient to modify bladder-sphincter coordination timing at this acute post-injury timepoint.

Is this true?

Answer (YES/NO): NO